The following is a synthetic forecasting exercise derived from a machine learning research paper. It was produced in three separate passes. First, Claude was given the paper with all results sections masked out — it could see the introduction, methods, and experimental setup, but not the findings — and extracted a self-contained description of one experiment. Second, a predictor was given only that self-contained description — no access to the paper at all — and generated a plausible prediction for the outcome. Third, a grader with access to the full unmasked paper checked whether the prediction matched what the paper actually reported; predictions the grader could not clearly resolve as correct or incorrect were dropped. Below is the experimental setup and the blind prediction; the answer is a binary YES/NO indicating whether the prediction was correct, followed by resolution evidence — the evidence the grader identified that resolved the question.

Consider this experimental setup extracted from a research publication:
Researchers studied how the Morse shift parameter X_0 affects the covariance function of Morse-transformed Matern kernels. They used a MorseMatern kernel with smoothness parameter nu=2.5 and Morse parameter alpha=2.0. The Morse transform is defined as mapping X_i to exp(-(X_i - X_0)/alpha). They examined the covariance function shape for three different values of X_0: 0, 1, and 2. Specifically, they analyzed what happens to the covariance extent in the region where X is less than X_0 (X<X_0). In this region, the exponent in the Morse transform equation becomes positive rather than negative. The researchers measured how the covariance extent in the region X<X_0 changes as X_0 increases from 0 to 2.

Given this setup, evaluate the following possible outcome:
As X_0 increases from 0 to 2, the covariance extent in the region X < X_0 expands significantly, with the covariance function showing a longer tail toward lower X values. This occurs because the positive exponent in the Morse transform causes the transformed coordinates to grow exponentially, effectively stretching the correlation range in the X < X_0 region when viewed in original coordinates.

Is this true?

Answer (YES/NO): NO